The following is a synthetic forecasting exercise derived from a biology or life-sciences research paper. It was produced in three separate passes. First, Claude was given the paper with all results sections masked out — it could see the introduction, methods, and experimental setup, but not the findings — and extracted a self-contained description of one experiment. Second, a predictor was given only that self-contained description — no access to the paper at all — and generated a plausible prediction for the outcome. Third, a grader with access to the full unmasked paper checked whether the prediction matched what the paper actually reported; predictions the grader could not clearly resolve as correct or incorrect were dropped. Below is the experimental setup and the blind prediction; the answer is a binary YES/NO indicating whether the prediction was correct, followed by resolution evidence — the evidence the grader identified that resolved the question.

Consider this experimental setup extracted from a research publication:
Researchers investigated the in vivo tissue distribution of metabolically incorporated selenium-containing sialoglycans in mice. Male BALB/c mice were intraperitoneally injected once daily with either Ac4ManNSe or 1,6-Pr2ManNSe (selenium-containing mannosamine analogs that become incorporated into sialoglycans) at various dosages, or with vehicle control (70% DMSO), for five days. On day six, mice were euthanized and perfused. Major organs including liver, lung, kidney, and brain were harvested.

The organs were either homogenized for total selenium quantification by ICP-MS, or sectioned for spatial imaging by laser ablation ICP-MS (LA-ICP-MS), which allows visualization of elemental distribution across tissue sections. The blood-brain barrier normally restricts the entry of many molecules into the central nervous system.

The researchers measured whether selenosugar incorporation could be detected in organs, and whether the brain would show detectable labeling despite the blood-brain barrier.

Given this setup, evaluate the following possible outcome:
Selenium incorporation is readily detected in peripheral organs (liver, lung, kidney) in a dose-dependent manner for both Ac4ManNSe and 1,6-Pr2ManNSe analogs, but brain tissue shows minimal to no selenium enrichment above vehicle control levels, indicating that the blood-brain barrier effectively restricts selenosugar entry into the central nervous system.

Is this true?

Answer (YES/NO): NO